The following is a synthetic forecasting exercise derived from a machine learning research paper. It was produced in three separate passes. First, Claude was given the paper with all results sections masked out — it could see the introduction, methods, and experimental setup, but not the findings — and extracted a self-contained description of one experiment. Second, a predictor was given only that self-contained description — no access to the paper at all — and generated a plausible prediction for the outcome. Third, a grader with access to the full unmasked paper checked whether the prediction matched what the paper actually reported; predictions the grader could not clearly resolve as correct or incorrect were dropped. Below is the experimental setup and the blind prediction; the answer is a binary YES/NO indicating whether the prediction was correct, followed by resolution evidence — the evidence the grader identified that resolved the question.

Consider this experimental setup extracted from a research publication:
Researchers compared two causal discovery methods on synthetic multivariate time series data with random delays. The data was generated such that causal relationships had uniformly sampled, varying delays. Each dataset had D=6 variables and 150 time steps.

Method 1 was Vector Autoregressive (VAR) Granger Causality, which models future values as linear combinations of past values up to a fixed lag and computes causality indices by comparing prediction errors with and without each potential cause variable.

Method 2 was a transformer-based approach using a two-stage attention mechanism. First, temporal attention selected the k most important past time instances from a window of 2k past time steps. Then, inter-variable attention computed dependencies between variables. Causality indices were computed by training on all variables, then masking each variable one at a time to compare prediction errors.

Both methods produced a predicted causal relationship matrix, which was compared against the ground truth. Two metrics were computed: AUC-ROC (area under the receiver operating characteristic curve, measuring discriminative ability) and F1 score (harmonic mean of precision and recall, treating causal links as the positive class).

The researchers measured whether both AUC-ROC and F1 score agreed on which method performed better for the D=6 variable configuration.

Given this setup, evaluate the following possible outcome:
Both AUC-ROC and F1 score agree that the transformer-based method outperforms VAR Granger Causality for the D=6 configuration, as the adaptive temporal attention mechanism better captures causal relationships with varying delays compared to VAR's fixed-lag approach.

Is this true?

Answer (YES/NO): NO